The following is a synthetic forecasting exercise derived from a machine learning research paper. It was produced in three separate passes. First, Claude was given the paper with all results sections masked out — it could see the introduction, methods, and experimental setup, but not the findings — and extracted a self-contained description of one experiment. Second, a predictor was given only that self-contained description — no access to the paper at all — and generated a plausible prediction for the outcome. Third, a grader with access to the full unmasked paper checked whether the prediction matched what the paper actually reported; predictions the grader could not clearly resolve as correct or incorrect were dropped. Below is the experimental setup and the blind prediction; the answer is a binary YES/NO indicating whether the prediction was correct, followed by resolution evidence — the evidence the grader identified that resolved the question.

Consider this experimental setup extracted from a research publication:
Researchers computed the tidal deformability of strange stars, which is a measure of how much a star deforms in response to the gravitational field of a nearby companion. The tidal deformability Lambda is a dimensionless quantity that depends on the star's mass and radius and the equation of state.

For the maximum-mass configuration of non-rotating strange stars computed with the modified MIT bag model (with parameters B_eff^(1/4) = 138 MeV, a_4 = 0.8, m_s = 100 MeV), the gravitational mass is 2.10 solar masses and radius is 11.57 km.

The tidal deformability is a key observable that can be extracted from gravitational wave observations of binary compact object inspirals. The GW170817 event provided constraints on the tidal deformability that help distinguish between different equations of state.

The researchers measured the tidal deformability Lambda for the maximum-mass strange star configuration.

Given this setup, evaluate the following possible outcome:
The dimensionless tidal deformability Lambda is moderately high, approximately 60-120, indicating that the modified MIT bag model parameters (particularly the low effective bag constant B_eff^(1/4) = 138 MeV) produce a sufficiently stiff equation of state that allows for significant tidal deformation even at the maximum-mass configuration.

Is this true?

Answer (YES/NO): NO